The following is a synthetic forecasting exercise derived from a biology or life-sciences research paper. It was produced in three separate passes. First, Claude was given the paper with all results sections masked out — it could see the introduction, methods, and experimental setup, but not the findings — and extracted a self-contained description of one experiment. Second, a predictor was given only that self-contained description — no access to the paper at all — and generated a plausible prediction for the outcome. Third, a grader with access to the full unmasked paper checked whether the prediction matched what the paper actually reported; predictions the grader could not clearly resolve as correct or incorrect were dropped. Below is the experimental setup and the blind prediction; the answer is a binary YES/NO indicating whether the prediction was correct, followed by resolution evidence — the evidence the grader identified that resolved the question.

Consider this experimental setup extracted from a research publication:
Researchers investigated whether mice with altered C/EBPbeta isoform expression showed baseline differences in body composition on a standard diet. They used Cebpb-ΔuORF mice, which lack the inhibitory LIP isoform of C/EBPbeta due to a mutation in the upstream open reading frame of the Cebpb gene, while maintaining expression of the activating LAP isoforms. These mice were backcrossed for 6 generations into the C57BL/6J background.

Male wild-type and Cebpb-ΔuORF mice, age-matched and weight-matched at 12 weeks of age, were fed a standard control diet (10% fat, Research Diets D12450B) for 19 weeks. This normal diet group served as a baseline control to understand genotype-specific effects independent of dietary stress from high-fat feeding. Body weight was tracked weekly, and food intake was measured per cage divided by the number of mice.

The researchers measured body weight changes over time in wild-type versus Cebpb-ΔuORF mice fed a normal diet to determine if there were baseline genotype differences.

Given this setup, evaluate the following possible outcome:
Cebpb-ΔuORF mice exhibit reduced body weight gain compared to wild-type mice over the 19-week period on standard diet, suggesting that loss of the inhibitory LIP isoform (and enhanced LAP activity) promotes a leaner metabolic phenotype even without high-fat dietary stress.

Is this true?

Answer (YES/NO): YES